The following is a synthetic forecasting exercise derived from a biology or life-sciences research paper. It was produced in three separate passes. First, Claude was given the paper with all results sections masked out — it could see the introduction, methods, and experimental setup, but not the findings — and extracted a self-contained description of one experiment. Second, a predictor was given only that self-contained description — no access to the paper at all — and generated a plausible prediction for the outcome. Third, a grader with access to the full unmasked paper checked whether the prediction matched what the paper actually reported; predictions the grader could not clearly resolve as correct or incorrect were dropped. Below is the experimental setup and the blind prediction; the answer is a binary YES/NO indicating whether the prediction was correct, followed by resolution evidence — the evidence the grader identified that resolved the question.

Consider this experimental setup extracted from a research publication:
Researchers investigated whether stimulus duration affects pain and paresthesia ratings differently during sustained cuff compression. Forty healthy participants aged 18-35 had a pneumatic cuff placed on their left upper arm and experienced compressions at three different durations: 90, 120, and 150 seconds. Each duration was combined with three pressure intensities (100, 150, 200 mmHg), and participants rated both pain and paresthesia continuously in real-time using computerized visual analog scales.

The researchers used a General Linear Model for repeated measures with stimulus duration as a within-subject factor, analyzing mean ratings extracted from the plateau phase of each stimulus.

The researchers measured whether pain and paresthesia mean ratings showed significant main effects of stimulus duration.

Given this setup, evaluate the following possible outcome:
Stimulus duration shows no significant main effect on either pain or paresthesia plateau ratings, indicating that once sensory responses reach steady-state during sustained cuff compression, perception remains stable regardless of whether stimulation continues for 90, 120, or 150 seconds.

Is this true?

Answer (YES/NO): NO